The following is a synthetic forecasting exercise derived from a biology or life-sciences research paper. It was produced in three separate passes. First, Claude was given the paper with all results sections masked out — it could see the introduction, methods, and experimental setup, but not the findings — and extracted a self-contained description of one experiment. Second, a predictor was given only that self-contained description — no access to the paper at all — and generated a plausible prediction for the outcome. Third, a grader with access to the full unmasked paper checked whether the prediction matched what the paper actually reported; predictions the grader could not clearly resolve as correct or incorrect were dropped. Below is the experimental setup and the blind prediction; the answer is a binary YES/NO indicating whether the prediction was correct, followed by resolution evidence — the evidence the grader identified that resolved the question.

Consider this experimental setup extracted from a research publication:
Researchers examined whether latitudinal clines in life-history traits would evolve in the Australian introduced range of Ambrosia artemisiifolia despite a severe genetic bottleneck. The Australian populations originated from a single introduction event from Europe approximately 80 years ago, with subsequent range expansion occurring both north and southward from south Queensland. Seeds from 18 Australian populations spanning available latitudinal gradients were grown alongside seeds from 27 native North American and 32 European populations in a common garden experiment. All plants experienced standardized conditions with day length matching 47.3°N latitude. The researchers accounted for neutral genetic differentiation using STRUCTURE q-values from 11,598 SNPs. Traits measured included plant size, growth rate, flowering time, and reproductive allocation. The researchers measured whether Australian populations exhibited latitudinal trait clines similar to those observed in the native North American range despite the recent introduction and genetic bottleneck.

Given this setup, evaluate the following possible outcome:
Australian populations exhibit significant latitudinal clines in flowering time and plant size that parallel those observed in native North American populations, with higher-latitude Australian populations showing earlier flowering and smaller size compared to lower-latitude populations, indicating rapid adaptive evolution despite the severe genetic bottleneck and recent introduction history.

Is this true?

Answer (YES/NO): YES